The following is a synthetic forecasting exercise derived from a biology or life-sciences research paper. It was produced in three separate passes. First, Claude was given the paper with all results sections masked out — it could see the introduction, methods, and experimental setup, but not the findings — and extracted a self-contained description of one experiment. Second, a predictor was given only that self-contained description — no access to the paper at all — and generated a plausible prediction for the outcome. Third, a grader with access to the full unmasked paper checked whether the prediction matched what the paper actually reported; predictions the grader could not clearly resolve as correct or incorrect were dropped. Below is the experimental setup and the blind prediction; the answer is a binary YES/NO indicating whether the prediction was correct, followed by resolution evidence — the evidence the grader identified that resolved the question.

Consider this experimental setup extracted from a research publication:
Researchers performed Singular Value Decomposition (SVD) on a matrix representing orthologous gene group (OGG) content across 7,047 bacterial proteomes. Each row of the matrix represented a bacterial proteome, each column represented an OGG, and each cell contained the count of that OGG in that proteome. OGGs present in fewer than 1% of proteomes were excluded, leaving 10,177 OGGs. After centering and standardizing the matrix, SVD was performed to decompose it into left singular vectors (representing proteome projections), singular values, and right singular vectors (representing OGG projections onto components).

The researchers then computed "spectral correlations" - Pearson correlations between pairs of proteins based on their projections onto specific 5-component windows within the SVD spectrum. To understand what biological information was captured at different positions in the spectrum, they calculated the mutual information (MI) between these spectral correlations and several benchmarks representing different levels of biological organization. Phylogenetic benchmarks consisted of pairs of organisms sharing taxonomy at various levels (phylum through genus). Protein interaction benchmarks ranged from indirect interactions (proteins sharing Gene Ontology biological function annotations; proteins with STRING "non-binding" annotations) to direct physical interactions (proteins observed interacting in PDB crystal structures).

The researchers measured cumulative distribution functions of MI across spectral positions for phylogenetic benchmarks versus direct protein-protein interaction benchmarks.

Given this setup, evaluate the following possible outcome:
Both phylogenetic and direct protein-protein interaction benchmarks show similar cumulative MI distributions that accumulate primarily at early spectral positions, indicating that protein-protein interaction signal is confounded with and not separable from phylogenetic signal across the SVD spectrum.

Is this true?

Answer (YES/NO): NO